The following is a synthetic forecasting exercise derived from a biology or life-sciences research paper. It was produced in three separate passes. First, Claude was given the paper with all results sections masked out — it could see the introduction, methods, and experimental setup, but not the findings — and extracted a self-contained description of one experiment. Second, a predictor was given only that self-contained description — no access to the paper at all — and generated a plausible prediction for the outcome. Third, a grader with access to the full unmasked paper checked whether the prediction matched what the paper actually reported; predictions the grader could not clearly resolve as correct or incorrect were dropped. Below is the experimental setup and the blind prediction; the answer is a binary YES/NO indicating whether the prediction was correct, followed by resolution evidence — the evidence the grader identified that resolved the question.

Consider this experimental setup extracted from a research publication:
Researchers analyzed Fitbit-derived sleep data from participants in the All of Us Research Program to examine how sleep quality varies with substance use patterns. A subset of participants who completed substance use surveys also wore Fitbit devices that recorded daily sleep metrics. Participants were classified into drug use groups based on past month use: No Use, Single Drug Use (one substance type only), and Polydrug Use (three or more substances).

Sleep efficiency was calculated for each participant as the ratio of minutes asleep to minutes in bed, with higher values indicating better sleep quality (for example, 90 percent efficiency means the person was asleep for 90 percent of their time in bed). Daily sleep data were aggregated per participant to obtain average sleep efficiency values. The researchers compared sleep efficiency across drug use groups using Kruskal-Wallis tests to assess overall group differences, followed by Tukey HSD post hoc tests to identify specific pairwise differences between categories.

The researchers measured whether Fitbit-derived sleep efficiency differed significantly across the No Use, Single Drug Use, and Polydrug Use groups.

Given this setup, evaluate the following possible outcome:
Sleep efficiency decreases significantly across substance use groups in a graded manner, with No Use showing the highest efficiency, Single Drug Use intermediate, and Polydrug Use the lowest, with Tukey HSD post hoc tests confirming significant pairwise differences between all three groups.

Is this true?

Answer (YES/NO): NO